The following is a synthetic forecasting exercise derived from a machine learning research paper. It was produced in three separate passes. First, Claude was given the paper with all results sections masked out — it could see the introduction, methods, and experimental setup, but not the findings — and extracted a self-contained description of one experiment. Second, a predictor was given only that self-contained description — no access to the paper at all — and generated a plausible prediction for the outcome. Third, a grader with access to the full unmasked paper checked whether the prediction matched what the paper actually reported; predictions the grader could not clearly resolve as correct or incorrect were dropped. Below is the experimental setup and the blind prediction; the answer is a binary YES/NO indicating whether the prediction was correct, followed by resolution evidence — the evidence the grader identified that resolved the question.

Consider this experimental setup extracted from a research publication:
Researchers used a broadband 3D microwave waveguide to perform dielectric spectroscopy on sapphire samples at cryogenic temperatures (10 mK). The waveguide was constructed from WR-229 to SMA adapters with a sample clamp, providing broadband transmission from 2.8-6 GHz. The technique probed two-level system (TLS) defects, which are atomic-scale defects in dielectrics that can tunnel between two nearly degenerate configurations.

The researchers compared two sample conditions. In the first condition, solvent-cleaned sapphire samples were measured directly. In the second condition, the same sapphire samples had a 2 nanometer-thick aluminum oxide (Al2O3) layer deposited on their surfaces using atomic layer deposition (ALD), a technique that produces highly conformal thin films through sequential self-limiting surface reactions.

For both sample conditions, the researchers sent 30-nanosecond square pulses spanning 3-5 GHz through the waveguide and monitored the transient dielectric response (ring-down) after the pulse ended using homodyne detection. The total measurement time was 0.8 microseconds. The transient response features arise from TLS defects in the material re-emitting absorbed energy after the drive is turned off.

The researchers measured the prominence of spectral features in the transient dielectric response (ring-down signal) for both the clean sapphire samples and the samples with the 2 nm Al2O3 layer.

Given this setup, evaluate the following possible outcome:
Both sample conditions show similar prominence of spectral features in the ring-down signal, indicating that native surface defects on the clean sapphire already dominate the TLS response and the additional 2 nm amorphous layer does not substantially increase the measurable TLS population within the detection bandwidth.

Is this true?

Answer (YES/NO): NO